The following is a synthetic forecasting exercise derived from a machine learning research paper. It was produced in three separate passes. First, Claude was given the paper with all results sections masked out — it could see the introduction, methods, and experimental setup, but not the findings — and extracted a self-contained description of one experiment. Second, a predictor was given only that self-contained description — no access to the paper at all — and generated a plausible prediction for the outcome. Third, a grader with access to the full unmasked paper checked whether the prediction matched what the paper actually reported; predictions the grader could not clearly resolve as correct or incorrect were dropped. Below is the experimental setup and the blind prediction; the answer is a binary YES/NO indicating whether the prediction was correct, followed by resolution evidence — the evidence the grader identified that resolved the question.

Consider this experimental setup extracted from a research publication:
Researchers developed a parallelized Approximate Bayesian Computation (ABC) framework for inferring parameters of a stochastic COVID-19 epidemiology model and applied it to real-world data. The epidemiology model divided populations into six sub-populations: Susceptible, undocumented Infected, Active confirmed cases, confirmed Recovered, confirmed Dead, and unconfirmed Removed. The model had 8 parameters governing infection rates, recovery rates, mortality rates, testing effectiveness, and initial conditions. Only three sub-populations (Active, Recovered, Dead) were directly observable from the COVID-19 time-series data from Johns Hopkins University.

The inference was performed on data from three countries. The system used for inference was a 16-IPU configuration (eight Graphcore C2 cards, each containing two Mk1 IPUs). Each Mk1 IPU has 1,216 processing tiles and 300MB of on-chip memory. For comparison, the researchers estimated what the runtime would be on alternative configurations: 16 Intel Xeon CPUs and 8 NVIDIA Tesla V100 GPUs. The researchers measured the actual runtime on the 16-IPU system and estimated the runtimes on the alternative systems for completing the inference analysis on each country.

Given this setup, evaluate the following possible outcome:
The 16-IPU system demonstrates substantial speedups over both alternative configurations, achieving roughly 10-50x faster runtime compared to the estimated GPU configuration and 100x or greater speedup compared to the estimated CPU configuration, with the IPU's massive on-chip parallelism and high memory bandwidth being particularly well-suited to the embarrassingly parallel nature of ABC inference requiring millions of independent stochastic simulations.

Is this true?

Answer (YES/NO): NO